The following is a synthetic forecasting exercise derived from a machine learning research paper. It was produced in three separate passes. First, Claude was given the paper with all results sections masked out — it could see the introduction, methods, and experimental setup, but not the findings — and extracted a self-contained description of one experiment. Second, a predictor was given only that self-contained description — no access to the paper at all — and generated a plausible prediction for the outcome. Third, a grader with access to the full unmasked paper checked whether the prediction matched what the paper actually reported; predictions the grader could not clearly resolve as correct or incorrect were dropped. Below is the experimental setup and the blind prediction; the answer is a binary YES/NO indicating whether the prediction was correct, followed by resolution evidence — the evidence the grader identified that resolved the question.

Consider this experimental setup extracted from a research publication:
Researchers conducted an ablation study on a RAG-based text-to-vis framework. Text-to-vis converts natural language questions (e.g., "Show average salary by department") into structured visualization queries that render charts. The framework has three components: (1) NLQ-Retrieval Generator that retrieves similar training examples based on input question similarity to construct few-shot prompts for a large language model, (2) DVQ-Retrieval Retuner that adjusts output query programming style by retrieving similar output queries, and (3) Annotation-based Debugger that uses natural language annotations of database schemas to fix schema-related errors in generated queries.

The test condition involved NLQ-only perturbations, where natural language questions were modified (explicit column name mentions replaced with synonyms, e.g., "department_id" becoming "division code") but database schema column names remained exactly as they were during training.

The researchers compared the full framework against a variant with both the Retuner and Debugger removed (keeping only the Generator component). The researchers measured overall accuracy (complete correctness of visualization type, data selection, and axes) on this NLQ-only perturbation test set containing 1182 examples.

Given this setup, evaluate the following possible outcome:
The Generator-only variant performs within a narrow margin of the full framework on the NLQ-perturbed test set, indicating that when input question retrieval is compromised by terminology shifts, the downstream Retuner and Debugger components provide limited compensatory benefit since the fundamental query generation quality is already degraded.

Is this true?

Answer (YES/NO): NO